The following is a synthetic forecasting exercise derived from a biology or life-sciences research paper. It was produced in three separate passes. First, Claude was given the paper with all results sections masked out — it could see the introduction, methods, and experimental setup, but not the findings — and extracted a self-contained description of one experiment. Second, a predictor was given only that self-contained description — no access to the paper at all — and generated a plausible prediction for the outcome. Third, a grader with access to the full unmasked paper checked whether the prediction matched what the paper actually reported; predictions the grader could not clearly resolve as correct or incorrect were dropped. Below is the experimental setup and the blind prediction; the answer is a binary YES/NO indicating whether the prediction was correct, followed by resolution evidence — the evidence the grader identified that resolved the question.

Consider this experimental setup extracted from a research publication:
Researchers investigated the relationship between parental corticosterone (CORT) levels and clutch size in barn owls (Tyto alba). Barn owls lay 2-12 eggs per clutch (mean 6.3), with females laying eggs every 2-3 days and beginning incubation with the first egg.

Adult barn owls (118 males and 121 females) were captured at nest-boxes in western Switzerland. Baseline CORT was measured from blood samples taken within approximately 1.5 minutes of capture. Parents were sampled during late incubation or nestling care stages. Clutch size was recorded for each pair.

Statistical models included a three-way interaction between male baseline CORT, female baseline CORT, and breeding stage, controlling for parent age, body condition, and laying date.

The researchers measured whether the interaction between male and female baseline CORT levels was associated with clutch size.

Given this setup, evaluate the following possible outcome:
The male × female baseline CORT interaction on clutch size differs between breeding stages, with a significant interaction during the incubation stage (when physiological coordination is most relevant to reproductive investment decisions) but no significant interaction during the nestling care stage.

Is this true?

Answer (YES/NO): NO